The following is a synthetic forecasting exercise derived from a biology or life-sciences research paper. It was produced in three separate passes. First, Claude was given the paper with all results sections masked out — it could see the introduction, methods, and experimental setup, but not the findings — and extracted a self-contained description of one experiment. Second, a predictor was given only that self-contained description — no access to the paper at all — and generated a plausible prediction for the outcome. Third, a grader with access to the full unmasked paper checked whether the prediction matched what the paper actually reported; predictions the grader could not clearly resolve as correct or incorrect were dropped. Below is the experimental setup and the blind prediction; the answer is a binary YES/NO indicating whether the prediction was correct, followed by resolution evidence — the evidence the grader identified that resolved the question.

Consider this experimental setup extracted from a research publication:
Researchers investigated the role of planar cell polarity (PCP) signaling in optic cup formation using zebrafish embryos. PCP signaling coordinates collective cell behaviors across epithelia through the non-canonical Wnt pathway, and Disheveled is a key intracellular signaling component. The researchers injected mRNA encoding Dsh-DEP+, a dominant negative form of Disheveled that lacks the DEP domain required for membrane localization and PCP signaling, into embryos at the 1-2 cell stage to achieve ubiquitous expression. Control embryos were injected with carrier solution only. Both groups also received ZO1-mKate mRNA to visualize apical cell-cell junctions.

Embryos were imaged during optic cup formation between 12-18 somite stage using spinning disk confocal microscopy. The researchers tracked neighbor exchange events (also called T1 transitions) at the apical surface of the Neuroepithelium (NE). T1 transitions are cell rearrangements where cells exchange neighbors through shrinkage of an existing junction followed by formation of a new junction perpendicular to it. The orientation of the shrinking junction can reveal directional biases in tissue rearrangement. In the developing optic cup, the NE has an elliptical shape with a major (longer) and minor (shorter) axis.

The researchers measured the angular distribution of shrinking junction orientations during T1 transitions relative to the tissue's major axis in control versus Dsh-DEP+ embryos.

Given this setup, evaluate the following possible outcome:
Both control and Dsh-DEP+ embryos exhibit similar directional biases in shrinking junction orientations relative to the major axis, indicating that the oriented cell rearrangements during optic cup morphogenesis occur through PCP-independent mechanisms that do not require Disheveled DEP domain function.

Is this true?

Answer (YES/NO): NO